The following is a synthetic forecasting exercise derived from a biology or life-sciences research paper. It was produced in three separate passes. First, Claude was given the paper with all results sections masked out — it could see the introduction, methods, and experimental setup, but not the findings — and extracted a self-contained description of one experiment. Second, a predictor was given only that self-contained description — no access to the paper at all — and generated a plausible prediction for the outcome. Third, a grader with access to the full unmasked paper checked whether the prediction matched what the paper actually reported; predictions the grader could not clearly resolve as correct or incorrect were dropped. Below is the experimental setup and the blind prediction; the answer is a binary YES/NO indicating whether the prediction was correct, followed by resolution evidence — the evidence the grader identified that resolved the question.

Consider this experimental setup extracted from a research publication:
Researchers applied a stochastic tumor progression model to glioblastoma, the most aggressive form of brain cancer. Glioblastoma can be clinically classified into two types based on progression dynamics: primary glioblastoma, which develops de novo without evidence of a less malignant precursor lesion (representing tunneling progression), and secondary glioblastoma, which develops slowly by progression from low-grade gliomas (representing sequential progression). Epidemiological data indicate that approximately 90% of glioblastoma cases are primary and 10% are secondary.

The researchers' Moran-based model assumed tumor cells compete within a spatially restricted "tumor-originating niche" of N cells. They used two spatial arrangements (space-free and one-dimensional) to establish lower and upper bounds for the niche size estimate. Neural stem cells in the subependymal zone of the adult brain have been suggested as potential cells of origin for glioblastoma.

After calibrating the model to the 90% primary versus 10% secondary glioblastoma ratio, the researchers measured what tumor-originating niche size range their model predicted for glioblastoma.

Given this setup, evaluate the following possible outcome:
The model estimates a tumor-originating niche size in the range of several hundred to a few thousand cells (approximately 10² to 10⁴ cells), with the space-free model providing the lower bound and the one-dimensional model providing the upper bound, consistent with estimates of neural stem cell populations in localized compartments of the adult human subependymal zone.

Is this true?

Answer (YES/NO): YES